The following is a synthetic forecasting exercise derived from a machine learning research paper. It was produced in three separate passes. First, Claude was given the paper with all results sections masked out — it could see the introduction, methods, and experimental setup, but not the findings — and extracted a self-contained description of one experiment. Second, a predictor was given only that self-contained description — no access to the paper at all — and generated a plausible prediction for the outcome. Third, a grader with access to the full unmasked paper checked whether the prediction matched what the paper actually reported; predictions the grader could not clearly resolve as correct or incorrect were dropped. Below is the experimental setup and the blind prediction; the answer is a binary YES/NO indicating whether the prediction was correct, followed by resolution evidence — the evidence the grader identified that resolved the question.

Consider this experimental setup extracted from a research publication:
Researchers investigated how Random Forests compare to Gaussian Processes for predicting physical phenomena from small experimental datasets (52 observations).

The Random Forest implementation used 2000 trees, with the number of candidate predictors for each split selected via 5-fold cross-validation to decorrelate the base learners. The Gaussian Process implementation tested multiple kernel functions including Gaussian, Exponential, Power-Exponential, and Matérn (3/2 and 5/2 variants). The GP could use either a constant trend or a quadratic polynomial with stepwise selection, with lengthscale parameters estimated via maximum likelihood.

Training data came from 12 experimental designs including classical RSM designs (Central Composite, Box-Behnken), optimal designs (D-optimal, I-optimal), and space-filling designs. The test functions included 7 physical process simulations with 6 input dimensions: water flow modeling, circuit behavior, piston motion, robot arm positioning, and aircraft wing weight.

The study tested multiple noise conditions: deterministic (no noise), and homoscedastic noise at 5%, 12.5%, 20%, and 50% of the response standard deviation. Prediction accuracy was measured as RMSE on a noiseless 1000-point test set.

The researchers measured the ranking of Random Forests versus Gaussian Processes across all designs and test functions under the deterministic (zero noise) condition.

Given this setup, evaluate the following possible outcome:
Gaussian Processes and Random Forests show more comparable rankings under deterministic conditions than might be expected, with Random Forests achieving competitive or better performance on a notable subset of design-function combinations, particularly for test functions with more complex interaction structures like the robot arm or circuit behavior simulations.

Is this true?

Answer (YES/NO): NO